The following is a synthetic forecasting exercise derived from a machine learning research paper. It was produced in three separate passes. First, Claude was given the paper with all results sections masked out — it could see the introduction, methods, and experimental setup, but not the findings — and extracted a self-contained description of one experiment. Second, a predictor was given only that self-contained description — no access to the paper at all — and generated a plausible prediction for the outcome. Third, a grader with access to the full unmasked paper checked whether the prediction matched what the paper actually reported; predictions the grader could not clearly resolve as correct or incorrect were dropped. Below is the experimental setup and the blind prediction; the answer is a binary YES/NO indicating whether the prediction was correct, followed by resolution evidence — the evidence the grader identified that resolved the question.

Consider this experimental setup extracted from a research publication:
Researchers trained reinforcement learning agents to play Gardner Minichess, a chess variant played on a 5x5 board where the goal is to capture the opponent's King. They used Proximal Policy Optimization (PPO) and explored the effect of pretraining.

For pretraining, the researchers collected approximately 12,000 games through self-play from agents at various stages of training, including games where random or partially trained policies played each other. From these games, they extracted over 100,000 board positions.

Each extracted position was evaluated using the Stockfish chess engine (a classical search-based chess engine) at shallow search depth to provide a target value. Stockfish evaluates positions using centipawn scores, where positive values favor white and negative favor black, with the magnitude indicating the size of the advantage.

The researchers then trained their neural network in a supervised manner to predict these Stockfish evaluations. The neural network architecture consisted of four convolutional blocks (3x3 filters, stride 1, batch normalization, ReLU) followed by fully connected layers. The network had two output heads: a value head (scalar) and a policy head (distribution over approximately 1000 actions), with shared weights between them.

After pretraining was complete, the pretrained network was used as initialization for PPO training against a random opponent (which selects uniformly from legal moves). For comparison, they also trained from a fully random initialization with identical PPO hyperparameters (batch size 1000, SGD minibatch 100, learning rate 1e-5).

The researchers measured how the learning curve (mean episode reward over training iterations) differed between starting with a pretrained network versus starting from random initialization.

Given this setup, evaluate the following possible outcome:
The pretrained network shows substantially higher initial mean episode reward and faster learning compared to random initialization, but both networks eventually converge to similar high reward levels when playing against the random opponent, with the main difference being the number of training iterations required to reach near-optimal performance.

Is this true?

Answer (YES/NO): NO